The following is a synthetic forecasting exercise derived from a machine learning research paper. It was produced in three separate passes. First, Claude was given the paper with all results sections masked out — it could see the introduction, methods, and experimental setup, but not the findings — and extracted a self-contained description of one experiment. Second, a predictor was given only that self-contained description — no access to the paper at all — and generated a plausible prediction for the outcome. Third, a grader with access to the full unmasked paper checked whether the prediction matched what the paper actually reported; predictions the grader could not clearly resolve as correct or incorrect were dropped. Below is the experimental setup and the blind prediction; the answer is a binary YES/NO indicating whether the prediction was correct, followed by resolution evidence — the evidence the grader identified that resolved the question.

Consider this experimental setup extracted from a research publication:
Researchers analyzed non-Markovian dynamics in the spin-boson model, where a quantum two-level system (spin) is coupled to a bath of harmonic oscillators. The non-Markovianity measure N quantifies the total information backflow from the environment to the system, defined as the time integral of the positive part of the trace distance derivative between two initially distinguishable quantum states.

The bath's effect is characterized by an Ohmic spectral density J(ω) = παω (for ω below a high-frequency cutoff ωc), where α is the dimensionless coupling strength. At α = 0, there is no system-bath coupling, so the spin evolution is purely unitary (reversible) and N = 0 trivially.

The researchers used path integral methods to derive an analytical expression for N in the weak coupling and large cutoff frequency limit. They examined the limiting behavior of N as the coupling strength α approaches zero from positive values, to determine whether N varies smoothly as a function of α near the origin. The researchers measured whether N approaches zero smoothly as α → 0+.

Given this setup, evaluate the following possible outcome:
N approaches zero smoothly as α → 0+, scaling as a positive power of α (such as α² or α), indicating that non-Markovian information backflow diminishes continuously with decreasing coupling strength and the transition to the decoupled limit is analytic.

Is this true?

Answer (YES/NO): NO